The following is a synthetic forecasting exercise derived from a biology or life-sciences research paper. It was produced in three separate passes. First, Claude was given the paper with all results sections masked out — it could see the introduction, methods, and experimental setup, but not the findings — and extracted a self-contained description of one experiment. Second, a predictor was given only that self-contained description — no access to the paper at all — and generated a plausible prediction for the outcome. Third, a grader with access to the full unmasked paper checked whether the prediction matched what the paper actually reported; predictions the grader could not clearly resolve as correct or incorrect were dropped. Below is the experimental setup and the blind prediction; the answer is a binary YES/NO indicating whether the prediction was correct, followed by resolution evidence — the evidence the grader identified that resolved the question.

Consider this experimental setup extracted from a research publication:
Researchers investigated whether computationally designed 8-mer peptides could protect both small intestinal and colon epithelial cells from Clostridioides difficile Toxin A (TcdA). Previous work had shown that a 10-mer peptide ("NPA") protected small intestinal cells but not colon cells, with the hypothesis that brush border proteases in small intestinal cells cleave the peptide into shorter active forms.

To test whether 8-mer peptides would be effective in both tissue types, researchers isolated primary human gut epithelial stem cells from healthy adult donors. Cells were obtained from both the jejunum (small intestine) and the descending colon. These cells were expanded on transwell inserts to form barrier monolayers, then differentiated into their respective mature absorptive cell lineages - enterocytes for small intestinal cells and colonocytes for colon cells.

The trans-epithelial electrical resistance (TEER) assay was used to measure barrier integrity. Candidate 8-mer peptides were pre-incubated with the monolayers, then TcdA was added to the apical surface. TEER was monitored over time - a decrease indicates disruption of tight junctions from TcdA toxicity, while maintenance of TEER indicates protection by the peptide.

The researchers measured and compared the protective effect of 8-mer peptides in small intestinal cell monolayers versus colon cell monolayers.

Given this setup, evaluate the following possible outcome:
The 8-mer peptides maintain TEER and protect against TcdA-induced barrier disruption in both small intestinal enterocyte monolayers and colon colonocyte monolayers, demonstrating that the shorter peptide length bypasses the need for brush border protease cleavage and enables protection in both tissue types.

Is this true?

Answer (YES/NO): NO